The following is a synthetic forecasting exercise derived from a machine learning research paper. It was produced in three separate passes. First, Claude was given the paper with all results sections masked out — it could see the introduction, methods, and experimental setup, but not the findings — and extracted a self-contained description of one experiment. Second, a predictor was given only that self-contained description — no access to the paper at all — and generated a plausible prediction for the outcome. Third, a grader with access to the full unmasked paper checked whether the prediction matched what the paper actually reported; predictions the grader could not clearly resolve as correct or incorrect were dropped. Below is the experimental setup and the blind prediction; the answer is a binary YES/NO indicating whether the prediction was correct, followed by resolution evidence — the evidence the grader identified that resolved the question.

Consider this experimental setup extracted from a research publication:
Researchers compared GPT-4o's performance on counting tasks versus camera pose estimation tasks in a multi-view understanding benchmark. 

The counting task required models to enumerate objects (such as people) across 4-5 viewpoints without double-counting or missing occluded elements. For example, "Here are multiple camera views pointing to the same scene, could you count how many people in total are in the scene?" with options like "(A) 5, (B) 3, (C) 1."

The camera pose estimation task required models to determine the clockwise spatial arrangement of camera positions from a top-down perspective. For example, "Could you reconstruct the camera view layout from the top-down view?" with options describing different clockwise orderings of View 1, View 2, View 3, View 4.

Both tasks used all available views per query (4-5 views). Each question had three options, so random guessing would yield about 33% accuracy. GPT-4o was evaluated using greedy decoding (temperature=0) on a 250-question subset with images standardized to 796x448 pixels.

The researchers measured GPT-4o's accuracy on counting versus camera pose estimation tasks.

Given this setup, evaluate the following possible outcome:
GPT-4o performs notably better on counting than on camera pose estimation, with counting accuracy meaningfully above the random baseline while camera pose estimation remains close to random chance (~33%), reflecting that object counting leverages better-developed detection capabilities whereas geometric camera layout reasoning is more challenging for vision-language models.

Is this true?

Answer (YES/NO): NO